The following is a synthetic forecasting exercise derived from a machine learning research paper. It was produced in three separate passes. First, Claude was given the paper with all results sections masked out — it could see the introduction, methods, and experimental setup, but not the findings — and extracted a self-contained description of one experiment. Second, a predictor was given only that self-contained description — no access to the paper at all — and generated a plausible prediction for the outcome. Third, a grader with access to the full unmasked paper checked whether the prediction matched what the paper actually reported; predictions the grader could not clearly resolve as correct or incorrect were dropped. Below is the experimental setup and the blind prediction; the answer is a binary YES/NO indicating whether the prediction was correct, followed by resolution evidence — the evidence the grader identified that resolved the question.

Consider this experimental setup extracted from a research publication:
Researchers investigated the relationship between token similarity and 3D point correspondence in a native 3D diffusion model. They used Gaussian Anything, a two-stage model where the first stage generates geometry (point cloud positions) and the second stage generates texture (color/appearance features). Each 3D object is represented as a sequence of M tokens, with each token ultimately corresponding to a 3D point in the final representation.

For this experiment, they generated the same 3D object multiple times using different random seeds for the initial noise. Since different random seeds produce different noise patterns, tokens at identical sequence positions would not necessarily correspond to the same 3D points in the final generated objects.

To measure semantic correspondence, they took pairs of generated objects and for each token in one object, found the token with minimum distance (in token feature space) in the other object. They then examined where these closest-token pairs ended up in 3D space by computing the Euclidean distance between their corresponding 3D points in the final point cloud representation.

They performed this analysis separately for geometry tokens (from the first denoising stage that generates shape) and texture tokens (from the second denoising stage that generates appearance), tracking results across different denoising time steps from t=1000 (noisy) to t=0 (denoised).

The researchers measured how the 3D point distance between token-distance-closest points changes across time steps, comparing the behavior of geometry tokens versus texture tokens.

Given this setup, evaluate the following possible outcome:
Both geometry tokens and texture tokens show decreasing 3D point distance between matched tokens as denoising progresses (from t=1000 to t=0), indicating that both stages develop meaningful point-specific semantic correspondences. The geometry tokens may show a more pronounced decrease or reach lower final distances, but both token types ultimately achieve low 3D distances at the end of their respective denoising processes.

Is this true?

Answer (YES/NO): NO